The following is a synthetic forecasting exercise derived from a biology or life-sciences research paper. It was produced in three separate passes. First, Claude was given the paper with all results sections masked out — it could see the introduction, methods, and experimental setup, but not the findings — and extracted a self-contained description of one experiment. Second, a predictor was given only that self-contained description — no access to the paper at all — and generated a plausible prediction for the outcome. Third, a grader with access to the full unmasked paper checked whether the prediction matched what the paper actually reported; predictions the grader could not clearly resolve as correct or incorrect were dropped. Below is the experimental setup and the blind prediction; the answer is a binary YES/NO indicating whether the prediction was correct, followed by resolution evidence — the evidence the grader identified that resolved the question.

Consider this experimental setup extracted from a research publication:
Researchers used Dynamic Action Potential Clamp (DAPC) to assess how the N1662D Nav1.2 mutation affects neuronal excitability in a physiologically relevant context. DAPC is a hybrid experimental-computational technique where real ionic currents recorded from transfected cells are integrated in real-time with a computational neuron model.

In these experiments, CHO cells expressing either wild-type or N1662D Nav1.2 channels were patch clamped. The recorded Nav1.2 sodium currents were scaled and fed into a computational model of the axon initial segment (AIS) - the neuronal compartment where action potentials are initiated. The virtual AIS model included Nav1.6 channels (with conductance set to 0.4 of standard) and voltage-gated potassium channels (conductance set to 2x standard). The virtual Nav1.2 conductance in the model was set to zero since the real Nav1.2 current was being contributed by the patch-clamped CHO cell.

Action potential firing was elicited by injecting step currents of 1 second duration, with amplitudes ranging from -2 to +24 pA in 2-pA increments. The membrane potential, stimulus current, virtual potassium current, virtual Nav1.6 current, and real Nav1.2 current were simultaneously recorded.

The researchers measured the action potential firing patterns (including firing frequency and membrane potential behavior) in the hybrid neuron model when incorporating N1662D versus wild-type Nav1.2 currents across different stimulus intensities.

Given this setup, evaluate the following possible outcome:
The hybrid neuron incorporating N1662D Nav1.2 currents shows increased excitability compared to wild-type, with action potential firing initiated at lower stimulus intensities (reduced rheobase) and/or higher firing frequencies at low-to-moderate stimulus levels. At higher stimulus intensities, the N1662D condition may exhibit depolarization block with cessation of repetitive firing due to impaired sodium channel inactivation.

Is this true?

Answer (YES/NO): NO